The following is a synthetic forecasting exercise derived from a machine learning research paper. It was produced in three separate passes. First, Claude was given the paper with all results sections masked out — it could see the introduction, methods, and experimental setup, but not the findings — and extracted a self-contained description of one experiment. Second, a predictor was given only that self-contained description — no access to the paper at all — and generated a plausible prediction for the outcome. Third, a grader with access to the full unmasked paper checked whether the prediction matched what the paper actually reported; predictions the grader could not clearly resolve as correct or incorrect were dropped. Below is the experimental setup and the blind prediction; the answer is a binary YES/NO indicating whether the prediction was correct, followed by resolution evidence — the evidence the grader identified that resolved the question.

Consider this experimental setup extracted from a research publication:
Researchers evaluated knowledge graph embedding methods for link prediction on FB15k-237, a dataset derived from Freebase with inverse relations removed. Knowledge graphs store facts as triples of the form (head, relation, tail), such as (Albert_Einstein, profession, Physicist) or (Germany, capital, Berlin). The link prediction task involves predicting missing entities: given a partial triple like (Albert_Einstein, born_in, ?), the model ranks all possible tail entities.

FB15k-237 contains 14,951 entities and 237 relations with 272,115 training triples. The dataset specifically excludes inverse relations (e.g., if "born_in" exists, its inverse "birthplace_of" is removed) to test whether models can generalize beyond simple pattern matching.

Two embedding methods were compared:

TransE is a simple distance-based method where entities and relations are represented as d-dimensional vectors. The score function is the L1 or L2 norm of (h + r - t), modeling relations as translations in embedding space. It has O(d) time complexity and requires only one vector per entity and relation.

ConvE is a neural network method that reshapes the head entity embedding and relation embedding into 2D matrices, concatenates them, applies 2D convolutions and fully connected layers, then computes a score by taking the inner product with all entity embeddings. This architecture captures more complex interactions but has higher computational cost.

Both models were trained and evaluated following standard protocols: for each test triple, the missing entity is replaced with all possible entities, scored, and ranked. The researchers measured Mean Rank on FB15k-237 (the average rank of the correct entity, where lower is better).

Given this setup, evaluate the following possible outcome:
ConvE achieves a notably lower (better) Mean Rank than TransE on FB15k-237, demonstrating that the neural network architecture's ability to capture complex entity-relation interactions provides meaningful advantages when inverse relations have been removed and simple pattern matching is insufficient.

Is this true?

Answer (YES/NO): NO